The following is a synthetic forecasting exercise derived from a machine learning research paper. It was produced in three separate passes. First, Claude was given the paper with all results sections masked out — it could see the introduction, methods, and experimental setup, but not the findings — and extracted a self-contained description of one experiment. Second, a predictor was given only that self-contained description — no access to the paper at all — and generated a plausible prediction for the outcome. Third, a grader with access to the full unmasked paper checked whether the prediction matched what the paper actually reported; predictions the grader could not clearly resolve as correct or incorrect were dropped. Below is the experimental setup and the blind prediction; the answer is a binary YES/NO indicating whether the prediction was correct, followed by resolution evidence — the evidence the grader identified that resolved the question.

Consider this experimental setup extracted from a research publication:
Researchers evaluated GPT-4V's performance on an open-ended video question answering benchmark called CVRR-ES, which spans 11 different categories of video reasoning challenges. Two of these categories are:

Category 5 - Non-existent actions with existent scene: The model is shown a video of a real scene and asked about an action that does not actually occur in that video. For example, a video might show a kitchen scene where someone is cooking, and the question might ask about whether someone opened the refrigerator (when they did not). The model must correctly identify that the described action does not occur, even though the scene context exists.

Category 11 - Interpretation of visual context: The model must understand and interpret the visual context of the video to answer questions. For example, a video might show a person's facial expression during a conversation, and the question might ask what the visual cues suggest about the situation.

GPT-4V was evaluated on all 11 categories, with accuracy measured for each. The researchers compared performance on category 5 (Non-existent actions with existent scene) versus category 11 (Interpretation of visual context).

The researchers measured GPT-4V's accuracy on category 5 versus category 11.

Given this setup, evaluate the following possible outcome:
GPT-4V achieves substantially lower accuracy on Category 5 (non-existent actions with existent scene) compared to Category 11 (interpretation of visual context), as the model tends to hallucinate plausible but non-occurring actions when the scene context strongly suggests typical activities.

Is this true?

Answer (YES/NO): YES